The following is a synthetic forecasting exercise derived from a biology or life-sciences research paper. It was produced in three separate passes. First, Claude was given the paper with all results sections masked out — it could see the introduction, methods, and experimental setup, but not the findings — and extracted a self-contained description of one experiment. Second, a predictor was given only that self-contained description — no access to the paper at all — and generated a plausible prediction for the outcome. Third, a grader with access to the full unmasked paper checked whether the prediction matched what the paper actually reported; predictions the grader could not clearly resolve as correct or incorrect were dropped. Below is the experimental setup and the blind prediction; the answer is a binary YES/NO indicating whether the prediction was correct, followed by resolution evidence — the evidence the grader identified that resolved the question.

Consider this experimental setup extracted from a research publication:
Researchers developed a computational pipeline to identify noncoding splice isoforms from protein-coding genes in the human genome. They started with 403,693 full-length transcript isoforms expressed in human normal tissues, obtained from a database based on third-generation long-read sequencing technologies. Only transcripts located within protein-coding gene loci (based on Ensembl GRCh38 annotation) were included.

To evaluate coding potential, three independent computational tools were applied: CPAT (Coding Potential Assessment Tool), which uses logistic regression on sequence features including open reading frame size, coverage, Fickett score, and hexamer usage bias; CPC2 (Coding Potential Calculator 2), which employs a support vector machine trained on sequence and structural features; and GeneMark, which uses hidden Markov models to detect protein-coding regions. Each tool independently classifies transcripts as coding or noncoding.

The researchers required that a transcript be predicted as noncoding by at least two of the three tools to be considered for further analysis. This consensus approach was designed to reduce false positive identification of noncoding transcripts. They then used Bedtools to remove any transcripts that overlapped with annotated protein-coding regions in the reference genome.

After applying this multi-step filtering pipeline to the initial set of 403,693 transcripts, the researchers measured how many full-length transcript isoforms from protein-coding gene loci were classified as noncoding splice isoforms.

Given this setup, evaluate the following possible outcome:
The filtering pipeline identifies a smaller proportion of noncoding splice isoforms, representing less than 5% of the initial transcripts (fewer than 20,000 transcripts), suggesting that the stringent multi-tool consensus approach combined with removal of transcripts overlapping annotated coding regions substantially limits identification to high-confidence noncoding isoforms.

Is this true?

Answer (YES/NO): YES